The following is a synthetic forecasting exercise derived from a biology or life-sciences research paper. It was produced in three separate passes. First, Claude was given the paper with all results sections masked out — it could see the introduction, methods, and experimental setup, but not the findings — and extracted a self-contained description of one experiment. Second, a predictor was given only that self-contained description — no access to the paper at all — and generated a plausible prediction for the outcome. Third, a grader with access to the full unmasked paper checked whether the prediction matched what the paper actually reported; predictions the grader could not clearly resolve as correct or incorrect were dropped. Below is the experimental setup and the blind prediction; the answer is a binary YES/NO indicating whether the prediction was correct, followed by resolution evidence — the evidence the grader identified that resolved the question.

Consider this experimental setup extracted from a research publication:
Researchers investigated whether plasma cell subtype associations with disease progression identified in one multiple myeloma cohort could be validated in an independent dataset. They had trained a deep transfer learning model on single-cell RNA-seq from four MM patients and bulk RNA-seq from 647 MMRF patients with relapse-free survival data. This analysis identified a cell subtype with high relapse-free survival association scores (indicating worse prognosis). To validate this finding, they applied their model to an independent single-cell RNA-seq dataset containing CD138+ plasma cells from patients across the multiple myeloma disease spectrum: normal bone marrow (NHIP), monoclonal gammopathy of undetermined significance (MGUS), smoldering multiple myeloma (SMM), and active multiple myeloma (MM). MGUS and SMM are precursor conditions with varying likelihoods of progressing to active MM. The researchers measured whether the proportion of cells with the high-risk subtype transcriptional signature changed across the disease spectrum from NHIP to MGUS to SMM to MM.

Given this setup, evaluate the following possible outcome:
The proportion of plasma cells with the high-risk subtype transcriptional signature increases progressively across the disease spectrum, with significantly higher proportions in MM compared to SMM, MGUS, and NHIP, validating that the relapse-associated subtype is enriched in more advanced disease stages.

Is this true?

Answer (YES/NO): NO